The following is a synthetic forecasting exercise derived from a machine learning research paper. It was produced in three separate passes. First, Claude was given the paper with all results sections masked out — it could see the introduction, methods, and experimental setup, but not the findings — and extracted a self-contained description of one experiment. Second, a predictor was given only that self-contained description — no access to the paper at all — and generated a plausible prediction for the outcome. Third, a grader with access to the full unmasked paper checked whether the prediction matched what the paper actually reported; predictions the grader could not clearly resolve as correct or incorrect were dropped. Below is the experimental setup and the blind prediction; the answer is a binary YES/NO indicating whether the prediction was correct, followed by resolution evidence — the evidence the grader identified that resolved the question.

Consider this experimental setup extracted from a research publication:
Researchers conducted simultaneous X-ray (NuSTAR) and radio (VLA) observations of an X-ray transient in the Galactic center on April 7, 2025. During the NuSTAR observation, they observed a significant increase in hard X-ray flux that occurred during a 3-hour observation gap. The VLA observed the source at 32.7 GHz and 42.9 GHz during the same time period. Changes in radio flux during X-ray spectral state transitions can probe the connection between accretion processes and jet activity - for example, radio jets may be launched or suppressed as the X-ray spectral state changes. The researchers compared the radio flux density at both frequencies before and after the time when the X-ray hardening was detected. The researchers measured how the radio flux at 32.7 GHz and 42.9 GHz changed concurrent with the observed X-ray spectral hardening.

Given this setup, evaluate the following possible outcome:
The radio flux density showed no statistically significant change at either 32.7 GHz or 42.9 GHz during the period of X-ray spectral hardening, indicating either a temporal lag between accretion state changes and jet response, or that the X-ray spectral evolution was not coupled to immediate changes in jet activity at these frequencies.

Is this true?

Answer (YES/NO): NO